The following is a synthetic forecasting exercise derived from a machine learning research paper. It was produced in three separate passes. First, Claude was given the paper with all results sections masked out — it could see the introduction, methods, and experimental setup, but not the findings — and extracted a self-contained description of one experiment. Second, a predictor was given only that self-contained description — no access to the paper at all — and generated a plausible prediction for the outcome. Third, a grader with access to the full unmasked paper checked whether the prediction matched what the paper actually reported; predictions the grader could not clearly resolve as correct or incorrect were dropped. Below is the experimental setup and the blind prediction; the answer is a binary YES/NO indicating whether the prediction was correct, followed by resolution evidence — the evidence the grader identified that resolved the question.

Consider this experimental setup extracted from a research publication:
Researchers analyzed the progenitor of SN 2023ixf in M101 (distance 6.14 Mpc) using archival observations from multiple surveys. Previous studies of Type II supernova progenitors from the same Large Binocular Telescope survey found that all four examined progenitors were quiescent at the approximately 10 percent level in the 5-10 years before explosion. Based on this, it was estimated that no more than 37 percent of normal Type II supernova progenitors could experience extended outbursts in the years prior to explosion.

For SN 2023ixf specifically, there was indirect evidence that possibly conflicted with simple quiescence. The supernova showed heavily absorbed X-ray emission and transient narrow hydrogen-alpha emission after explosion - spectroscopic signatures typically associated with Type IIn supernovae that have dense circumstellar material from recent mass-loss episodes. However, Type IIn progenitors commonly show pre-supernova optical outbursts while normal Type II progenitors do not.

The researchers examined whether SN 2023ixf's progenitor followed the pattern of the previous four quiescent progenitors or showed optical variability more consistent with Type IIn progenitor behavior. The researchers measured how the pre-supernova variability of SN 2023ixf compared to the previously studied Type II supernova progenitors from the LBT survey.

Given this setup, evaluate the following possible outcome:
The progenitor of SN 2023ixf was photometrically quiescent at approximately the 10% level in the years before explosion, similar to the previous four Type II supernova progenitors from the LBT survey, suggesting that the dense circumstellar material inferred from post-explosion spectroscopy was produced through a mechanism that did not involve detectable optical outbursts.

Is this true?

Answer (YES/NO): NO